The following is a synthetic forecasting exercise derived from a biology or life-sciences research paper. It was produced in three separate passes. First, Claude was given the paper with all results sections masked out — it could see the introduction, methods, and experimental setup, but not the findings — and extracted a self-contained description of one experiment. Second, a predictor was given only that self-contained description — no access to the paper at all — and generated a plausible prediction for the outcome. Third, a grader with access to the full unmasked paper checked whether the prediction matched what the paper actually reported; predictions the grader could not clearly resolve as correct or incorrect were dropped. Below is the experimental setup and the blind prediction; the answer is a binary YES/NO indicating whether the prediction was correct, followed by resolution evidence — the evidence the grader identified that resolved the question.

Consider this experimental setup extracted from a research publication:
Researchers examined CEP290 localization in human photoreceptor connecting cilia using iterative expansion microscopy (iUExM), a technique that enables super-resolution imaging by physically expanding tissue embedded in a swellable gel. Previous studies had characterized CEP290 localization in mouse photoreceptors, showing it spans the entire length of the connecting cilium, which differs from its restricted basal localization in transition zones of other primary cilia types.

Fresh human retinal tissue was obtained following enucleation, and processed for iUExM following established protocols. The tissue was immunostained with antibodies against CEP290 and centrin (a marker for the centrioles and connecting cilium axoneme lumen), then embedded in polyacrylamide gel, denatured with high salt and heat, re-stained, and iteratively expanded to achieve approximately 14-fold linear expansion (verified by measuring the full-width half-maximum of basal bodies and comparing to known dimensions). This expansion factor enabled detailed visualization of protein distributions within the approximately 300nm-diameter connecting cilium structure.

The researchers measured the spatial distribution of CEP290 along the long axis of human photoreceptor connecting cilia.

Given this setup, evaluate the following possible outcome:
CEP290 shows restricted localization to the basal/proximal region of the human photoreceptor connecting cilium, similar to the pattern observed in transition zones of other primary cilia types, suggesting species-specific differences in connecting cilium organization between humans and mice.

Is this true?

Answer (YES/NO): NO